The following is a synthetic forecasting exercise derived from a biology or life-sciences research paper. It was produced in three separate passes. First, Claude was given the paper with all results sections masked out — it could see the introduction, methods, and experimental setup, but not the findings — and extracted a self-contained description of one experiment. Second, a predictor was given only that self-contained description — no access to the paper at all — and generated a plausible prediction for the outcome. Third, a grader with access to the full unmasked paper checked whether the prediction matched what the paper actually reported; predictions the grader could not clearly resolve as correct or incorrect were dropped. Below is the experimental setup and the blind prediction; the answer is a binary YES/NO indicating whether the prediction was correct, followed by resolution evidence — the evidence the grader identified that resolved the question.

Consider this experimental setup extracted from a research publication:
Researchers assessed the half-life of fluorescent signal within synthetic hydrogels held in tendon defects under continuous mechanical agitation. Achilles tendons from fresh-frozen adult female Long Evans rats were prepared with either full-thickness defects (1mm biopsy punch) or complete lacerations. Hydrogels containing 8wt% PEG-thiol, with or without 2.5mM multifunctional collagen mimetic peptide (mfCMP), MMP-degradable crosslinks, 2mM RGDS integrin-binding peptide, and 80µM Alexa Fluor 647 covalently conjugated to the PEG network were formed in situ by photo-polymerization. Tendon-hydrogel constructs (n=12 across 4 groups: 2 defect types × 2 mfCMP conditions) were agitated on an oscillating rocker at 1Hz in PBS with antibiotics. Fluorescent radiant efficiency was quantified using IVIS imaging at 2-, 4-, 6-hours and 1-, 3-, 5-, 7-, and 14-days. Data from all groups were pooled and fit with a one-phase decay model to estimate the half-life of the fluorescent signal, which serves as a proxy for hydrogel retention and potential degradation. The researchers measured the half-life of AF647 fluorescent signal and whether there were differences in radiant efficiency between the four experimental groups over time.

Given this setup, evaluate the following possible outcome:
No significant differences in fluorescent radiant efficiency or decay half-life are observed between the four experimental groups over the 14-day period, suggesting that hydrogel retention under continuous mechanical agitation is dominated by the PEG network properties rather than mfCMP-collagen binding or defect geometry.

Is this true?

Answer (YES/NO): YES